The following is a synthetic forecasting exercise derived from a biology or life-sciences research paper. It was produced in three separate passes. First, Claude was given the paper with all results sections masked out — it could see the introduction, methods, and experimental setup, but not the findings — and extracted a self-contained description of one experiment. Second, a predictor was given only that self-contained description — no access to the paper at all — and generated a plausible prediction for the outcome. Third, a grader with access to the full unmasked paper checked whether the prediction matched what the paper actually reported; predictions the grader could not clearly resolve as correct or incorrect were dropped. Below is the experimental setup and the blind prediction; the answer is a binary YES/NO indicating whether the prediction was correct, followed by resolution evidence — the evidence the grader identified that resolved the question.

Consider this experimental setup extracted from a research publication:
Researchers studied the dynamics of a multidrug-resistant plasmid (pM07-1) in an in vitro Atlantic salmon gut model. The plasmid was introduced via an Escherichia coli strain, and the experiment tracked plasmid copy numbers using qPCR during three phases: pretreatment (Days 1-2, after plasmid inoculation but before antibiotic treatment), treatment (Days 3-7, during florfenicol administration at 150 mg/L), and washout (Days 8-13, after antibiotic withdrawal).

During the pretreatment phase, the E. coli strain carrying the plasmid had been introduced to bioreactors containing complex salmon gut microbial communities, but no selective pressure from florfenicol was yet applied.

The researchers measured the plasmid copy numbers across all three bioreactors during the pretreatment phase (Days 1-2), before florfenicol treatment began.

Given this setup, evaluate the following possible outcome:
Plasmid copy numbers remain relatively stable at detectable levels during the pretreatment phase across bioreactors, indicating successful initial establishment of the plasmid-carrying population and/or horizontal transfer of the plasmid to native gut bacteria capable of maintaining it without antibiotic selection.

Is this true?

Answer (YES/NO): YES